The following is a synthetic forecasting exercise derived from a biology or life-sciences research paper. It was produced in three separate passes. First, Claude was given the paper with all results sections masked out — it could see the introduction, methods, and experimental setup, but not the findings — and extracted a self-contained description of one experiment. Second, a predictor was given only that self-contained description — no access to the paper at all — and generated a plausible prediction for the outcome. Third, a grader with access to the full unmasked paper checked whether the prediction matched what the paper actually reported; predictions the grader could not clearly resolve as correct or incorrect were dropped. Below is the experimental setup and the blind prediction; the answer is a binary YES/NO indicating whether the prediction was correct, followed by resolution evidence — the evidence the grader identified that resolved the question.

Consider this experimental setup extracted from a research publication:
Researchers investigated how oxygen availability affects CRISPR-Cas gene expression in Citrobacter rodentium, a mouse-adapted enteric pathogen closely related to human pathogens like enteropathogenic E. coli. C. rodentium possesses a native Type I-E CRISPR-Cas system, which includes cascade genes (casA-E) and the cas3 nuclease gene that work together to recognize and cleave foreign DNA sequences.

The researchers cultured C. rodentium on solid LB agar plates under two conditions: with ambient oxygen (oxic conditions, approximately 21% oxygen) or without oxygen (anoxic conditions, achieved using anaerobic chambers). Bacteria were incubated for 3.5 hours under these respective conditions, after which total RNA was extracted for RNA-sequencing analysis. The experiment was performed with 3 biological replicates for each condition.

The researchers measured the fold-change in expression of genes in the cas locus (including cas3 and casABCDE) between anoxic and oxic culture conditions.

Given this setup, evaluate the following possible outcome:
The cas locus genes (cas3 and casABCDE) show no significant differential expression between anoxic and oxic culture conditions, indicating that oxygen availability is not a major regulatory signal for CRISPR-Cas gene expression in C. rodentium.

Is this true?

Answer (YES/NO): NO